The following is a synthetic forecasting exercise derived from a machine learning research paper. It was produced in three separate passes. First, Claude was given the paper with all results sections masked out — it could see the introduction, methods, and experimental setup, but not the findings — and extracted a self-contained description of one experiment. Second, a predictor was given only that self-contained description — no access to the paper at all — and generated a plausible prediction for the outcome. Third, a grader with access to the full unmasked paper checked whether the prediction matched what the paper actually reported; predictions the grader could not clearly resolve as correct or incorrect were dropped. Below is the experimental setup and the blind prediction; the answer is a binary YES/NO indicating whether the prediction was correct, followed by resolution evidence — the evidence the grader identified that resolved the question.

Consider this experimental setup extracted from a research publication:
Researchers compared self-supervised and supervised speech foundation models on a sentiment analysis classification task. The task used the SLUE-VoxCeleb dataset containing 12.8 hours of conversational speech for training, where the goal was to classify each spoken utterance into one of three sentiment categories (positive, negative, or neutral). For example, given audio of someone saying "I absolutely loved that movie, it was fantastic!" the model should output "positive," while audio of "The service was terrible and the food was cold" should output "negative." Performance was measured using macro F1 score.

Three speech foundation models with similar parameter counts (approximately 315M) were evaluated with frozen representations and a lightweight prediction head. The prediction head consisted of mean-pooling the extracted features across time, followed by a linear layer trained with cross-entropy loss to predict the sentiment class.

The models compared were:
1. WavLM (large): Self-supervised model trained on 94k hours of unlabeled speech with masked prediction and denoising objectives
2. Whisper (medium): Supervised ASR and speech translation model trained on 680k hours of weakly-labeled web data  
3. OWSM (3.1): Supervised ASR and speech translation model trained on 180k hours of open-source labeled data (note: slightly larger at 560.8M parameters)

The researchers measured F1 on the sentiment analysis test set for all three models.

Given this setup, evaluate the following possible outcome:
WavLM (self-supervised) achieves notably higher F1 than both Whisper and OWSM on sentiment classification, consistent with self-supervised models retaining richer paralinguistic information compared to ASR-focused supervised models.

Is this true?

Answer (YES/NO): NO